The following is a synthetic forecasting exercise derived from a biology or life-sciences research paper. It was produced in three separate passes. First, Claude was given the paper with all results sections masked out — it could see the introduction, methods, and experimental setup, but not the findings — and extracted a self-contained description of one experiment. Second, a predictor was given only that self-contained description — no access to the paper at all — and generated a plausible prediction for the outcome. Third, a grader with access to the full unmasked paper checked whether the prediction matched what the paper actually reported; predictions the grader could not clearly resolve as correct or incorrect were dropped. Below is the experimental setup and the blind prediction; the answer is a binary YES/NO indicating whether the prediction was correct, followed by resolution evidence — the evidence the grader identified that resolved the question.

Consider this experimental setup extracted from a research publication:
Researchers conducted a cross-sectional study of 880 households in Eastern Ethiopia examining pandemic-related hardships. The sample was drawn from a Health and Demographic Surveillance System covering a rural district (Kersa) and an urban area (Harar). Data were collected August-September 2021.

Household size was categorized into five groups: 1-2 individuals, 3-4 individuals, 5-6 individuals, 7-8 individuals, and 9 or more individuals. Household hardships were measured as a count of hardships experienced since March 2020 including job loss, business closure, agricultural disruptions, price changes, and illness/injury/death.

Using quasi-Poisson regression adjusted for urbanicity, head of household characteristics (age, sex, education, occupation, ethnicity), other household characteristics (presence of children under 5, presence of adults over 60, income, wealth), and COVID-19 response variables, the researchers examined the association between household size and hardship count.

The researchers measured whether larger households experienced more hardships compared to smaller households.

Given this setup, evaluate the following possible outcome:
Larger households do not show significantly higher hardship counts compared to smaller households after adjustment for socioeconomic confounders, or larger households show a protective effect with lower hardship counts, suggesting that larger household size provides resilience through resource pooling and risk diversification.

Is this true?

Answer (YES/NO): NO